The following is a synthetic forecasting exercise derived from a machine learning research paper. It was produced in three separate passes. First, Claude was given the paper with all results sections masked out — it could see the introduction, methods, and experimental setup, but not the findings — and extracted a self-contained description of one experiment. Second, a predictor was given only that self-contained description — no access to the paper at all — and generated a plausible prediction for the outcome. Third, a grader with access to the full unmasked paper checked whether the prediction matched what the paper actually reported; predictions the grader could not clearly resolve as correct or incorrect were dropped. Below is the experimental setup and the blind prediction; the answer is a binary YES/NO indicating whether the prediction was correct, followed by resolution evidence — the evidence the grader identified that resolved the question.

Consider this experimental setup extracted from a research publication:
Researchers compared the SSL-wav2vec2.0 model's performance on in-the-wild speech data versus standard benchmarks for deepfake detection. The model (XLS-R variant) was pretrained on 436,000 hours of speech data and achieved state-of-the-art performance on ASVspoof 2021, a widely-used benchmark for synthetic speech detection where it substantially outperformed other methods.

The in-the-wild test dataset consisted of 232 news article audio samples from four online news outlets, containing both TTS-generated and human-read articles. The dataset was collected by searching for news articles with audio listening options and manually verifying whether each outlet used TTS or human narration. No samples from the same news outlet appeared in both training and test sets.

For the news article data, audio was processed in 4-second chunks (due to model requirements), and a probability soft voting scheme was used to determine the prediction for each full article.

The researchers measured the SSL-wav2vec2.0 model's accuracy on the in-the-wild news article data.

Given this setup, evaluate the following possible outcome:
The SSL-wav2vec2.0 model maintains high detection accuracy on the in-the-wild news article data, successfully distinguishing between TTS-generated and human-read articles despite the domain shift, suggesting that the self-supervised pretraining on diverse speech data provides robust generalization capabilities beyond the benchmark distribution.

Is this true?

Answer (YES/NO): NO